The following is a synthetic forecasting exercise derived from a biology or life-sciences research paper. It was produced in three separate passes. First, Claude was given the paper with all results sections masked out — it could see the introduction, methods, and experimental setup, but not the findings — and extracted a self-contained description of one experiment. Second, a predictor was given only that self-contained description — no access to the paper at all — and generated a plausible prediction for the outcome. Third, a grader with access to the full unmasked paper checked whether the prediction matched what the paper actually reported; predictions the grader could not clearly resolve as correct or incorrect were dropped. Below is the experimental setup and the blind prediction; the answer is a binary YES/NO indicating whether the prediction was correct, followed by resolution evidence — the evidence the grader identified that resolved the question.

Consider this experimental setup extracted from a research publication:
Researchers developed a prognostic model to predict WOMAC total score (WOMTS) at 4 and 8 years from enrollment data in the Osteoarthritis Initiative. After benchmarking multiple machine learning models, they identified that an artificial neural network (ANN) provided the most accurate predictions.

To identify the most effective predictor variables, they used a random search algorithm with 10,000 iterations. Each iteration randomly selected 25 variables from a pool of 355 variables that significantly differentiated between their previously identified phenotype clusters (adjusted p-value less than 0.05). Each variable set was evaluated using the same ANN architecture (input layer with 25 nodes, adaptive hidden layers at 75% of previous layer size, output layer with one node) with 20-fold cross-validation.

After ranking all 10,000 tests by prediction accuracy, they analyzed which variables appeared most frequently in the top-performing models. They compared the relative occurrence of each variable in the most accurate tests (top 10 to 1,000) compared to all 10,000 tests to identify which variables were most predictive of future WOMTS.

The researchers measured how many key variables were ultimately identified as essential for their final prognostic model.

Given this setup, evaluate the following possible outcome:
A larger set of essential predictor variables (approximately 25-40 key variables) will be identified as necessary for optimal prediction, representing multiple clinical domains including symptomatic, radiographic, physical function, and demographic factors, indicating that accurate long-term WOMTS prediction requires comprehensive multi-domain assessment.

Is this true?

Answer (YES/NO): NO